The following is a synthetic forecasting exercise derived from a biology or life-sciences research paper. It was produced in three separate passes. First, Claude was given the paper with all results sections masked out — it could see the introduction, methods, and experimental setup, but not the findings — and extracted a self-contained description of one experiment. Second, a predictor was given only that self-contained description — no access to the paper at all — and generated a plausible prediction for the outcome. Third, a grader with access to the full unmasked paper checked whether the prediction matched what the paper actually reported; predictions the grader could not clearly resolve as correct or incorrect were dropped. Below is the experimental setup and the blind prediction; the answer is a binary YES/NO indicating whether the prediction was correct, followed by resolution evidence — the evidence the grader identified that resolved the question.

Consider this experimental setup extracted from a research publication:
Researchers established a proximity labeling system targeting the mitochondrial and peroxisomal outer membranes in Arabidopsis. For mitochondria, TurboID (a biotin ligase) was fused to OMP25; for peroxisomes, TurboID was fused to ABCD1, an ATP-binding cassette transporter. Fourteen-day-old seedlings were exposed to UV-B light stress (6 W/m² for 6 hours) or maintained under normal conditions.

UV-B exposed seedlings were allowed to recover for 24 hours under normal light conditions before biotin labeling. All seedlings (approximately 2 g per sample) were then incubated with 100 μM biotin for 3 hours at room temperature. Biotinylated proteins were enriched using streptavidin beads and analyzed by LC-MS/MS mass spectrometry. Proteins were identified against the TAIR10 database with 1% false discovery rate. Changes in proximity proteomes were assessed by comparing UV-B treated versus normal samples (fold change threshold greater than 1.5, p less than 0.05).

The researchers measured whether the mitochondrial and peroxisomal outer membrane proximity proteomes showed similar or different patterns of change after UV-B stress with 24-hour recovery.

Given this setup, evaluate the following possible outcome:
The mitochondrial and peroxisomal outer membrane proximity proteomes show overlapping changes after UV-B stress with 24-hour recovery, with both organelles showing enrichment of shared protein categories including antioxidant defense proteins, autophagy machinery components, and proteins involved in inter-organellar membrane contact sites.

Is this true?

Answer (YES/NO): NO